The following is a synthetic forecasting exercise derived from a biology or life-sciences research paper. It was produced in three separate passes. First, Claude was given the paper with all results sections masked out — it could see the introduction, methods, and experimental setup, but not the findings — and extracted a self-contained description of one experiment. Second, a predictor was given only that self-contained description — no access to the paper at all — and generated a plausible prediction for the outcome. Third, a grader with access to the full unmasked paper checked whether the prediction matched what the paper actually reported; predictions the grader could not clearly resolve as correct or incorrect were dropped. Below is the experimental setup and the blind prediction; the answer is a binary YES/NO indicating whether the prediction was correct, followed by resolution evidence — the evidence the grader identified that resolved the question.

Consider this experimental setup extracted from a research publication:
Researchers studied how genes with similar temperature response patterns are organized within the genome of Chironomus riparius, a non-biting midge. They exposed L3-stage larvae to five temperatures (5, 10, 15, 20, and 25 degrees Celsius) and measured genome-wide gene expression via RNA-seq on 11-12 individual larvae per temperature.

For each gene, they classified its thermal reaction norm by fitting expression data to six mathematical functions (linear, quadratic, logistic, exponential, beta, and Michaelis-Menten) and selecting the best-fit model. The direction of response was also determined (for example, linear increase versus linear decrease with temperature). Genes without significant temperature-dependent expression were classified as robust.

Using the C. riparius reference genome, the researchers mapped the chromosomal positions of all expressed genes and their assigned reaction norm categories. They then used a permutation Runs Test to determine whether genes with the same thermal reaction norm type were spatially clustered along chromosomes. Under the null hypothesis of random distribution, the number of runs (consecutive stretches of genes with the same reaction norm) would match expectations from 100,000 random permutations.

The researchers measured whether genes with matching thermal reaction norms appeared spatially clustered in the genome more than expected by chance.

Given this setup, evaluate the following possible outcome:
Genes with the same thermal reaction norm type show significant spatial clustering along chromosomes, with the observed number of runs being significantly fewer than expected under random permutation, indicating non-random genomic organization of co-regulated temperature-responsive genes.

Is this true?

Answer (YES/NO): YES